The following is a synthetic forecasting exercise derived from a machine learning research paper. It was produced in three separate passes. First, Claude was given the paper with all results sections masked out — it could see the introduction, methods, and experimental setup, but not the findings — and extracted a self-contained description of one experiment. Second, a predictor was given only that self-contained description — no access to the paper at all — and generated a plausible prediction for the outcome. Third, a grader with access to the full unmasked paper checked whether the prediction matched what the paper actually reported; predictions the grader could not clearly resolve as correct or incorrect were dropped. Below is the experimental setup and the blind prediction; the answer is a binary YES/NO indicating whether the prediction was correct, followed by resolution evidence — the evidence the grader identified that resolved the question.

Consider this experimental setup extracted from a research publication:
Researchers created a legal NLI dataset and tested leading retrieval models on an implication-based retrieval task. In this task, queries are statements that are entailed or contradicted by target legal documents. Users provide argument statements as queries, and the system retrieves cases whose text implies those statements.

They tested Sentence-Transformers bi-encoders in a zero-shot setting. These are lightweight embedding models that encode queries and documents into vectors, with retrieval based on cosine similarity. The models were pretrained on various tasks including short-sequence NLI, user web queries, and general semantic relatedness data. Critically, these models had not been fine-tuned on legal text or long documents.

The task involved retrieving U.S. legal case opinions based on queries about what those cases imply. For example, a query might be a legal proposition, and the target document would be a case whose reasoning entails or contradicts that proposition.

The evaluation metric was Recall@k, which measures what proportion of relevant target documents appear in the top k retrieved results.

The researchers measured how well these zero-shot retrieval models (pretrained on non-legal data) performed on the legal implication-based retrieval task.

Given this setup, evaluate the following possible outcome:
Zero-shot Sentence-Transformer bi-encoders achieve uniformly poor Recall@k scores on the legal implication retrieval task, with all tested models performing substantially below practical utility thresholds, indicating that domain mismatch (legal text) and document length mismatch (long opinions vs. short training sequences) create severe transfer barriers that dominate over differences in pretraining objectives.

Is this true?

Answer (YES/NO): NO